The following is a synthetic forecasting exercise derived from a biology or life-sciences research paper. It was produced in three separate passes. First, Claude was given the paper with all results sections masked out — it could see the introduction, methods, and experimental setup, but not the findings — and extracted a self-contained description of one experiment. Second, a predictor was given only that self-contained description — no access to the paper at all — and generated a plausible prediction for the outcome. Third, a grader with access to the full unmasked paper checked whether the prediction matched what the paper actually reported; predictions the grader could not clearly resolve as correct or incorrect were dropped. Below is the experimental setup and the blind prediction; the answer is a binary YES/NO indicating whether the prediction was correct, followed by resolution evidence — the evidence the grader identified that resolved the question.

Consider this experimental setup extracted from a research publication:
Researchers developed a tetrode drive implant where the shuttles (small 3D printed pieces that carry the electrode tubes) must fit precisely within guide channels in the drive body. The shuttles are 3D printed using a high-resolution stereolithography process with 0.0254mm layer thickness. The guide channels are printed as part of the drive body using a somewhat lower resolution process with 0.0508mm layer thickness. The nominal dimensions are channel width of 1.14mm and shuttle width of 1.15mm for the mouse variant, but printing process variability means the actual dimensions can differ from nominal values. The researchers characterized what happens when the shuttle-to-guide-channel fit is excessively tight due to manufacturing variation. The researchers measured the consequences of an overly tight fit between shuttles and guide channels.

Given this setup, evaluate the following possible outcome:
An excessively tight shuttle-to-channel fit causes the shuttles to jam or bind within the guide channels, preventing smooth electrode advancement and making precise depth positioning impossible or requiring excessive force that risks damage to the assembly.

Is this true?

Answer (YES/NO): YES